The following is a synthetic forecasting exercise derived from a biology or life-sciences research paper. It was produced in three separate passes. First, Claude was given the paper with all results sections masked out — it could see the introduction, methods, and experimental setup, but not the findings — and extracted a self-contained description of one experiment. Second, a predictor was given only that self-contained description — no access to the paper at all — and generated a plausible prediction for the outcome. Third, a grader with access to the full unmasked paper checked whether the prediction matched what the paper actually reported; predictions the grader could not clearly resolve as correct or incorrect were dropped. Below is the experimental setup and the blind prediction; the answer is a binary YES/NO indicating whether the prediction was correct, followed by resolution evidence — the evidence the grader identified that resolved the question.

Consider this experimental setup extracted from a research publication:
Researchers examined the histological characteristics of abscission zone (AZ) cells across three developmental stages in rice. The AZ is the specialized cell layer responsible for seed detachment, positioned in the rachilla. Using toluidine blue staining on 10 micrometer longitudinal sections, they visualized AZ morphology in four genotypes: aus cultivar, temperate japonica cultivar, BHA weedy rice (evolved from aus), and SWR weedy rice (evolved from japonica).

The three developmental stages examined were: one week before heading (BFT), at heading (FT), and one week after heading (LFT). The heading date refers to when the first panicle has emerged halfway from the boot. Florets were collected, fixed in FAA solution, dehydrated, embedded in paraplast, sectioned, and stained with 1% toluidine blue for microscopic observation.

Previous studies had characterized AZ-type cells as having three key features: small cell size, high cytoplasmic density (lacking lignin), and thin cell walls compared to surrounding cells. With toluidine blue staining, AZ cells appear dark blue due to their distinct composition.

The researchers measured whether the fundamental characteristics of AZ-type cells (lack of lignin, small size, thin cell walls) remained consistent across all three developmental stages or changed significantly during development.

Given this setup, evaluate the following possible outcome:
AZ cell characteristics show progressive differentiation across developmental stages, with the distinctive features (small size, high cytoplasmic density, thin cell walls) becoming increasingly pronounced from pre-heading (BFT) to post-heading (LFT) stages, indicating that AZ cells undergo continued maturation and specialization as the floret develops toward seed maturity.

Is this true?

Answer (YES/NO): NO